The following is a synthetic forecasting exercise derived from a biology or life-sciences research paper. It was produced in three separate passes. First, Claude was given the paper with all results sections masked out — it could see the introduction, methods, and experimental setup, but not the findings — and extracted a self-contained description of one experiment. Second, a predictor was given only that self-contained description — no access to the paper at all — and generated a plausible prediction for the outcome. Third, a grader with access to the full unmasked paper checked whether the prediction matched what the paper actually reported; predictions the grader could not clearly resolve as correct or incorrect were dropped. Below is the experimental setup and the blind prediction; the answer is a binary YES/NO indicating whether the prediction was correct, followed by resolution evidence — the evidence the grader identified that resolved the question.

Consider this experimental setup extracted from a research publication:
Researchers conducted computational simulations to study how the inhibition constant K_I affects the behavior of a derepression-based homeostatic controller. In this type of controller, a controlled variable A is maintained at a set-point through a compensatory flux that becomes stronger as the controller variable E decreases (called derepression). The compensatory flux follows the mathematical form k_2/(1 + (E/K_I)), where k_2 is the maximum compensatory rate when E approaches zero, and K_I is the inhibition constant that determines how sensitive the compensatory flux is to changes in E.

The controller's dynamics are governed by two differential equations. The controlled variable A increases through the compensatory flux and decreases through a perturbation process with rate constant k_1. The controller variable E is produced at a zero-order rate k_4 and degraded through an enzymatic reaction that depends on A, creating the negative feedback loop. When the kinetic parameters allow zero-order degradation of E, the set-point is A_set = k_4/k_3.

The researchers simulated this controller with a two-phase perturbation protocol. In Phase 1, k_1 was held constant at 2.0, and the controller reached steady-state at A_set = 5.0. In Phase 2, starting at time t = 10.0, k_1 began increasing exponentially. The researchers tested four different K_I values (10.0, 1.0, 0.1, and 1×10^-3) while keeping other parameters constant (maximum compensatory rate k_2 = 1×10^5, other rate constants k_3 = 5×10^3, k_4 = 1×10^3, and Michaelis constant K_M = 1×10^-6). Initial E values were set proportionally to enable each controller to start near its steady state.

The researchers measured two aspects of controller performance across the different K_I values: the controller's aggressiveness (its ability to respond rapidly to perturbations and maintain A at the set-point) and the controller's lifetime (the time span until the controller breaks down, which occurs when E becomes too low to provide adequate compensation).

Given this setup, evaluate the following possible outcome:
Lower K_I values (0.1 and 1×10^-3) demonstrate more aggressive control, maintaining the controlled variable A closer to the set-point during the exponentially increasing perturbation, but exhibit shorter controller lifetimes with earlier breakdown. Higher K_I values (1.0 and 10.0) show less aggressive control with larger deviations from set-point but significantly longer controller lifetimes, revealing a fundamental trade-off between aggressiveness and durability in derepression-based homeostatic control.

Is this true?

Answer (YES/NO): NO